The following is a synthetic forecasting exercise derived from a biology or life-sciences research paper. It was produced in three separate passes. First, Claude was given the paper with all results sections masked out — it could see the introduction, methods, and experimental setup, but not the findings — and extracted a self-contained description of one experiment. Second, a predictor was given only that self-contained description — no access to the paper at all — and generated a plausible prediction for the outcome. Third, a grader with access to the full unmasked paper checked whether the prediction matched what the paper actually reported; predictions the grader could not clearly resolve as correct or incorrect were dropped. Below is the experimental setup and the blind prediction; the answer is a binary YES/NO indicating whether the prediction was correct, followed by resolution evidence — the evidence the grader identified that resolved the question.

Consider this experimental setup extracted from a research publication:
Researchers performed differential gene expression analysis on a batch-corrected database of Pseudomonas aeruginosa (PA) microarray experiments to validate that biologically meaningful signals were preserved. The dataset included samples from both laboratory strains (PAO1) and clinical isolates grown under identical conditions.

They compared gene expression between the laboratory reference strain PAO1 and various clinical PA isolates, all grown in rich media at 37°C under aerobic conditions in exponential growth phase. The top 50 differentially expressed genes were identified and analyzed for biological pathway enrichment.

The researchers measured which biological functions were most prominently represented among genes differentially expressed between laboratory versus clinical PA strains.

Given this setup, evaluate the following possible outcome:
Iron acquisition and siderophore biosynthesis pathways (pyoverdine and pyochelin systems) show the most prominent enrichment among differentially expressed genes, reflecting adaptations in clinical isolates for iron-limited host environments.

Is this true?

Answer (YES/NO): NO